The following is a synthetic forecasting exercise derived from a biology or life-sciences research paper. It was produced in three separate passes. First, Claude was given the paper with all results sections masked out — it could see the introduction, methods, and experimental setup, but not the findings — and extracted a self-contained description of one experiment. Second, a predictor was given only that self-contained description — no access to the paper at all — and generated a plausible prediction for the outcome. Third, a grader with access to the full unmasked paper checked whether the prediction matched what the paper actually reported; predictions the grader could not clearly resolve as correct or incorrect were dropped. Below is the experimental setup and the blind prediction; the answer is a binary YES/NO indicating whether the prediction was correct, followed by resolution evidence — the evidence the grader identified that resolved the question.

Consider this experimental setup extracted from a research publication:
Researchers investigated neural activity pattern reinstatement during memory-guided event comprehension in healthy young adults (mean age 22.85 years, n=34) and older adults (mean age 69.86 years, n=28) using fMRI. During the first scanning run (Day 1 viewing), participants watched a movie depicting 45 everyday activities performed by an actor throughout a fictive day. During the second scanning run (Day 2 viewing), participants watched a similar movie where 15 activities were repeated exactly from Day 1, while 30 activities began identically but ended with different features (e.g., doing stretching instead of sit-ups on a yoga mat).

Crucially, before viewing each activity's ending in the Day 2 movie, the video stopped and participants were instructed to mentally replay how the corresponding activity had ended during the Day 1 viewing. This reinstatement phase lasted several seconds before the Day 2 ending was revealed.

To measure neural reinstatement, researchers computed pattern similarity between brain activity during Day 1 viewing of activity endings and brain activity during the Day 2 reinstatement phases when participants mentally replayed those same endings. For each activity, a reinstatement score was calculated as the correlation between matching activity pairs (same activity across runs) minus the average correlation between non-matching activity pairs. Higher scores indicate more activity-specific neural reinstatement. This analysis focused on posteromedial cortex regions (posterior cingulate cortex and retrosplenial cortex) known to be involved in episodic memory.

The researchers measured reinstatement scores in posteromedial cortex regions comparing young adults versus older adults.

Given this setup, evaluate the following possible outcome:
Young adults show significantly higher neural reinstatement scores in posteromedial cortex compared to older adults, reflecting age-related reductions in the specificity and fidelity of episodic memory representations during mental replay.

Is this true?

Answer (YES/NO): NO